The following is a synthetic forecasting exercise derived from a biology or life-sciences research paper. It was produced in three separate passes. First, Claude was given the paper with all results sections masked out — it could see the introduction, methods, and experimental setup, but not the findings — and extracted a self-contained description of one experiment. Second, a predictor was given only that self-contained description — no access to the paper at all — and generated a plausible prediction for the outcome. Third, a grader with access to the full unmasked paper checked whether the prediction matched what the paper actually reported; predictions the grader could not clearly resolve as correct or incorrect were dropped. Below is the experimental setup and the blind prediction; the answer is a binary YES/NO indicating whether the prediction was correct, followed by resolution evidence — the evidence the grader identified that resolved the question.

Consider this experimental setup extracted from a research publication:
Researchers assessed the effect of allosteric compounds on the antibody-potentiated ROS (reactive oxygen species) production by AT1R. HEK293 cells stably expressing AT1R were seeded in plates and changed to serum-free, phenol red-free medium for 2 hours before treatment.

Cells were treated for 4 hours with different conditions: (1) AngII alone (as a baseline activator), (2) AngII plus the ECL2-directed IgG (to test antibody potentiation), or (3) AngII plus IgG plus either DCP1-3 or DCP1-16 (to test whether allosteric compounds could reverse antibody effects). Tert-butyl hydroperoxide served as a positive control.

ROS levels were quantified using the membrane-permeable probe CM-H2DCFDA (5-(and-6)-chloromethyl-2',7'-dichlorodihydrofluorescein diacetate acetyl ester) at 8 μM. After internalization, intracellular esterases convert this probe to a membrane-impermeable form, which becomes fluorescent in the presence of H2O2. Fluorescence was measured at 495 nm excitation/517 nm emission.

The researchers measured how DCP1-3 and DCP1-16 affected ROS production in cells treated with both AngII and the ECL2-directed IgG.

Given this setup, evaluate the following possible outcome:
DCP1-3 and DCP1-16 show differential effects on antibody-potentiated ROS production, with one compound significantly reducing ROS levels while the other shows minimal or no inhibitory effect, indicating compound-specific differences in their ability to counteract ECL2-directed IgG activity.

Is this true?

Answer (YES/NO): NO